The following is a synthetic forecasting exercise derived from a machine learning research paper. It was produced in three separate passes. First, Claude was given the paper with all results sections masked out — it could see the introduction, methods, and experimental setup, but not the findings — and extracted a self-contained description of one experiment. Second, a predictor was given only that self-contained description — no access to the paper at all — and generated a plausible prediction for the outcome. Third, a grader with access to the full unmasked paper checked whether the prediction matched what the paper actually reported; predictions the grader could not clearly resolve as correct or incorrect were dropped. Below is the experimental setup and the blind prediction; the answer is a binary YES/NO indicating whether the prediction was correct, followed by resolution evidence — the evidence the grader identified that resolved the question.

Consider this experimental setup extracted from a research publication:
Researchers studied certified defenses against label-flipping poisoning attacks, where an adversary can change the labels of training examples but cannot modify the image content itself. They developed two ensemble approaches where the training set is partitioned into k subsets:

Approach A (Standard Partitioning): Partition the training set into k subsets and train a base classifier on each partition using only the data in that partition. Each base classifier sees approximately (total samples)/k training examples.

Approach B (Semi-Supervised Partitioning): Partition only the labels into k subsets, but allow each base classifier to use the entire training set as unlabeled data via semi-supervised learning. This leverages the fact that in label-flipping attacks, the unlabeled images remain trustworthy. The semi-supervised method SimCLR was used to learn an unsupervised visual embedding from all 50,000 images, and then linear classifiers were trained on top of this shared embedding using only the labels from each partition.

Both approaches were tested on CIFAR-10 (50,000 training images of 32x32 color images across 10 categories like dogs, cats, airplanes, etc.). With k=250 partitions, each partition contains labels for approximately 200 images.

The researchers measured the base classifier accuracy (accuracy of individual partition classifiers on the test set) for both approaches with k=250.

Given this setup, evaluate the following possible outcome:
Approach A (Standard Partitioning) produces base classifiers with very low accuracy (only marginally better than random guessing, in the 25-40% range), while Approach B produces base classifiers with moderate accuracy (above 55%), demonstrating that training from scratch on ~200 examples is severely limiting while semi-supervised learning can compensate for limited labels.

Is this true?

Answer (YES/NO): NO